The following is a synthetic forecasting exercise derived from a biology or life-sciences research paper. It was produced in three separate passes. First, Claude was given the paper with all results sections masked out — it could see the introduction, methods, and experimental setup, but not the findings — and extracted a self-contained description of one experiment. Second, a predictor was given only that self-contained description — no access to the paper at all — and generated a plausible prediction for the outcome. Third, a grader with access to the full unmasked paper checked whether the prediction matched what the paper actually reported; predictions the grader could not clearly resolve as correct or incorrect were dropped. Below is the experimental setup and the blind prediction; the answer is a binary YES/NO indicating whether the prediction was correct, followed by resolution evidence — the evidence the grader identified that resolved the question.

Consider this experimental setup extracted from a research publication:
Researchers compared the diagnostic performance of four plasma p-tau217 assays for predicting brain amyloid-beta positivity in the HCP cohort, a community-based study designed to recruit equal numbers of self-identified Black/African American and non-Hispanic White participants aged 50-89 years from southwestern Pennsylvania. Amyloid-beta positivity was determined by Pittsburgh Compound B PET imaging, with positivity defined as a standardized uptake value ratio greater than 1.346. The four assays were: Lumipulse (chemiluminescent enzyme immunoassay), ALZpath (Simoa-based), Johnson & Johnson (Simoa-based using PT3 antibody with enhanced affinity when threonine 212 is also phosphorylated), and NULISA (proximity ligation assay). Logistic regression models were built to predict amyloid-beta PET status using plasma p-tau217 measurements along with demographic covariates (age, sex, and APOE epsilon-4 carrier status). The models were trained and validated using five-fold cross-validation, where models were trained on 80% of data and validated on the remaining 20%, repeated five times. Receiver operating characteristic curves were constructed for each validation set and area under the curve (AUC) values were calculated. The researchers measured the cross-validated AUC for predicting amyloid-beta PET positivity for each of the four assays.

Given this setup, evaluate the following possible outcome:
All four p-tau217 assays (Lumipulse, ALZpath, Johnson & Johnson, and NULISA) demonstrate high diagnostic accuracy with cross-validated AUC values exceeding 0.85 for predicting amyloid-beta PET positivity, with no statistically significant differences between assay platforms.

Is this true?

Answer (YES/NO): NO